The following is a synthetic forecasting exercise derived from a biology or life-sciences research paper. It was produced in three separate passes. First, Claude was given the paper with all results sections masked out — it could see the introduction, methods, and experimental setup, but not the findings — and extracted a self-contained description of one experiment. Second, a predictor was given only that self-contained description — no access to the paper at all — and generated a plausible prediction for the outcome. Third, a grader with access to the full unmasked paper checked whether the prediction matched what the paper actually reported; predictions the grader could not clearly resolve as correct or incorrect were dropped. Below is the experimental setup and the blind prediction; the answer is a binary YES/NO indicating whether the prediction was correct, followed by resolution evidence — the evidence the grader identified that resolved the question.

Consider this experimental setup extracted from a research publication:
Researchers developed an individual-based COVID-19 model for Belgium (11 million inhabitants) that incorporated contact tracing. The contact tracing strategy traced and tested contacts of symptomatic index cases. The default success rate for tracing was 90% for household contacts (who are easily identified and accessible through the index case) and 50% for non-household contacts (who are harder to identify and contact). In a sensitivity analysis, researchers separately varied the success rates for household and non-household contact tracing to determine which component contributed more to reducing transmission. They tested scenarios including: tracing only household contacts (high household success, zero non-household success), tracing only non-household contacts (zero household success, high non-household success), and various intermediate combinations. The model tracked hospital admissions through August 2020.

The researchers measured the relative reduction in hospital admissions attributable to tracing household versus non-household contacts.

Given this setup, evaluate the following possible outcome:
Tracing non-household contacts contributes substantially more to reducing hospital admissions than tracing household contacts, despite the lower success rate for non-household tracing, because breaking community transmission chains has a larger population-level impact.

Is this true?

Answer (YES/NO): YES